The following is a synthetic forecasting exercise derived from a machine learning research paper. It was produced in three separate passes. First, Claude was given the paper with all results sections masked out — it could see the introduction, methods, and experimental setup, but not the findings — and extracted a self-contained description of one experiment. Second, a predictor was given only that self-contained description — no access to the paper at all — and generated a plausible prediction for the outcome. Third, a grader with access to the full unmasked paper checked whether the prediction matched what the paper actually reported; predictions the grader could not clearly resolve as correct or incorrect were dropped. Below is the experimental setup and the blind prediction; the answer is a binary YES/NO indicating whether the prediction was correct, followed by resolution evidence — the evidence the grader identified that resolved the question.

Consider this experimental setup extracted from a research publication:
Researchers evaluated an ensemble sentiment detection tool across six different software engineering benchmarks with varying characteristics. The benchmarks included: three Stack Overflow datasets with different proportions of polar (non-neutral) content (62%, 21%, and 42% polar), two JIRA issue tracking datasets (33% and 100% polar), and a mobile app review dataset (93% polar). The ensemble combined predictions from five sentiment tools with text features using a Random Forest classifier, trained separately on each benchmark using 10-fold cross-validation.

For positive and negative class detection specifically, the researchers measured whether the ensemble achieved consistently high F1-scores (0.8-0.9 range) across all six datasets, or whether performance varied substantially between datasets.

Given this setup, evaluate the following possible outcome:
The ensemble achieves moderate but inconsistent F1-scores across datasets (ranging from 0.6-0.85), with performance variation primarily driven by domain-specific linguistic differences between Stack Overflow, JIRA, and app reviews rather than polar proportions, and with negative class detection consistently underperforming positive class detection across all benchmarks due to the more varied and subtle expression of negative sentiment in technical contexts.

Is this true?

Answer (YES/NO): NO